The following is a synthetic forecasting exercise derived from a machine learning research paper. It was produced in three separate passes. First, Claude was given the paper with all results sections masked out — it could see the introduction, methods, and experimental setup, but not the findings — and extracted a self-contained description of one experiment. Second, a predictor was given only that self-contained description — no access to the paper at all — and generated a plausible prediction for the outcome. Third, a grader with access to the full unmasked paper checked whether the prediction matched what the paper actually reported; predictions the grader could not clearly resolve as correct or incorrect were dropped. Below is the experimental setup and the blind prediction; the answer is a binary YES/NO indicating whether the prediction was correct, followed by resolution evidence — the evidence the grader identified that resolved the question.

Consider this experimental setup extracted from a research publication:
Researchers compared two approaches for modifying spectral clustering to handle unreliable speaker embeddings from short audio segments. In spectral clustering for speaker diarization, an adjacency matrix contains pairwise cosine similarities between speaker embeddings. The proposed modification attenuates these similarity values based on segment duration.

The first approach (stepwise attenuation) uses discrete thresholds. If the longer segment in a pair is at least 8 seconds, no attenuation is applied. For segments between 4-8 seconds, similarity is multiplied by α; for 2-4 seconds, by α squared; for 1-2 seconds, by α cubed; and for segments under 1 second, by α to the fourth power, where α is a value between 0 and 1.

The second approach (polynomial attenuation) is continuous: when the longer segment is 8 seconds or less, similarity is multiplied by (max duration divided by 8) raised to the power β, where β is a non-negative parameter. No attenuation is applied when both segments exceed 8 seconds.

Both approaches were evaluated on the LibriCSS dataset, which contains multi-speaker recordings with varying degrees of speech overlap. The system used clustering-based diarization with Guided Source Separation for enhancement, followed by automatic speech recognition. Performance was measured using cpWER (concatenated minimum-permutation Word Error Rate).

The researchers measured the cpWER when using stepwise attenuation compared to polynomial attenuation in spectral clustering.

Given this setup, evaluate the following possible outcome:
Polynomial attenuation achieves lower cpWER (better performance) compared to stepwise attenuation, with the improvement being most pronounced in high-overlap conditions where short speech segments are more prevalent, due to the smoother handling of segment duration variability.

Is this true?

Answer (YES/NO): NO